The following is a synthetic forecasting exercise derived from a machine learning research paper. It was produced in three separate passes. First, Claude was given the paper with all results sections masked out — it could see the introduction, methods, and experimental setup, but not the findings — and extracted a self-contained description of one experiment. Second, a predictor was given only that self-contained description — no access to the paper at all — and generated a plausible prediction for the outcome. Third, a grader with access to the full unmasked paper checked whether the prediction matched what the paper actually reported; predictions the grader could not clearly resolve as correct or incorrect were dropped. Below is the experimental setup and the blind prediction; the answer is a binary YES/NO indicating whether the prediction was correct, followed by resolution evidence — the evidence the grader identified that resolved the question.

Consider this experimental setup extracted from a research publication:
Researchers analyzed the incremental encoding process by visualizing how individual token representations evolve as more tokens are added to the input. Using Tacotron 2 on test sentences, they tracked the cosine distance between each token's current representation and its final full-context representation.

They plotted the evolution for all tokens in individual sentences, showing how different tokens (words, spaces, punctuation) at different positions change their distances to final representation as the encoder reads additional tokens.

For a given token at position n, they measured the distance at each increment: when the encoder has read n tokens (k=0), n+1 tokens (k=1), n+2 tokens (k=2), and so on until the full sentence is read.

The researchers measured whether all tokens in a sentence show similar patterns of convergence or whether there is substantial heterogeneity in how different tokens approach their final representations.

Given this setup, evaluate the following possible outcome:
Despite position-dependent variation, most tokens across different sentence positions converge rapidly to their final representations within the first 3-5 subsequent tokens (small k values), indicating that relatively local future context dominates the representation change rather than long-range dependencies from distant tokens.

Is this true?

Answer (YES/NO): YES